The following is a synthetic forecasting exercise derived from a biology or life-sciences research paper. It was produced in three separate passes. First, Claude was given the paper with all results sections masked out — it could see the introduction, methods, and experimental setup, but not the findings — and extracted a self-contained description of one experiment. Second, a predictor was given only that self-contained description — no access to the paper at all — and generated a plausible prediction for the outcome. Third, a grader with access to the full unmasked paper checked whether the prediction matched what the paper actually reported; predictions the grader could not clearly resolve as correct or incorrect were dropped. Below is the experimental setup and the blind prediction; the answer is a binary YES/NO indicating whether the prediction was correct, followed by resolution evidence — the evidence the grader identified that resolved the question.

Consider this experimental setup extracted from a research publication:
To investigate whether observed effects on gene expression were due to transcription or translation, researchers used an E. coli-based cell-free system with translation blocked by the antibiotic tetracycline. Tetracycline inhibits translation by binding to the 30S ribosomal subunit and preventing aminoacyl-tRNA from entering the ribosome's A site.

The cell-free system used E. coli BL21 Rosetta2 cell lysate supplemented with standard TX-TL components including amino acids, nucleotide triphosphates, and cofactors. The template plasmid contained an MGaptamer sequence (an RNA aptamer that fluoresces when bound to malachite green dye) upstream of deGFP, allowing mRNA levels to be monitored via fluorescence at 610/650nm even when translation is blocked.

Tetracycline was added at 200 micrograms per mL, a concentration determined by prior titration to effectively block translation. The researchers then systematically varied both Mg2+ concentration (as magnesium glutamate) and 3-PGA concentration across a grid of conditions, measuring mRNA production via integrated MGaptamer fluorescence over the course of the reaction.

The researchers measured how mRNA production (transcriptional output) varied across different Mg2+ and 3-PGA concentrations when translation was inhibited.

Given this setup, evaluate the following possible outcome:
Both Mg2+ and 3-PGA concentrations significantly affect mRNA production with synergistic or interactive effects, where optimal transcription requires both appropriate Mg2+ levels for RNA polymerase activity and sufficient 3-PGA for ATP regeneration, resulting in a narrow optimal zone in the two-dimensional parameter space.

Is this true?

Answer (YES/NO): NO